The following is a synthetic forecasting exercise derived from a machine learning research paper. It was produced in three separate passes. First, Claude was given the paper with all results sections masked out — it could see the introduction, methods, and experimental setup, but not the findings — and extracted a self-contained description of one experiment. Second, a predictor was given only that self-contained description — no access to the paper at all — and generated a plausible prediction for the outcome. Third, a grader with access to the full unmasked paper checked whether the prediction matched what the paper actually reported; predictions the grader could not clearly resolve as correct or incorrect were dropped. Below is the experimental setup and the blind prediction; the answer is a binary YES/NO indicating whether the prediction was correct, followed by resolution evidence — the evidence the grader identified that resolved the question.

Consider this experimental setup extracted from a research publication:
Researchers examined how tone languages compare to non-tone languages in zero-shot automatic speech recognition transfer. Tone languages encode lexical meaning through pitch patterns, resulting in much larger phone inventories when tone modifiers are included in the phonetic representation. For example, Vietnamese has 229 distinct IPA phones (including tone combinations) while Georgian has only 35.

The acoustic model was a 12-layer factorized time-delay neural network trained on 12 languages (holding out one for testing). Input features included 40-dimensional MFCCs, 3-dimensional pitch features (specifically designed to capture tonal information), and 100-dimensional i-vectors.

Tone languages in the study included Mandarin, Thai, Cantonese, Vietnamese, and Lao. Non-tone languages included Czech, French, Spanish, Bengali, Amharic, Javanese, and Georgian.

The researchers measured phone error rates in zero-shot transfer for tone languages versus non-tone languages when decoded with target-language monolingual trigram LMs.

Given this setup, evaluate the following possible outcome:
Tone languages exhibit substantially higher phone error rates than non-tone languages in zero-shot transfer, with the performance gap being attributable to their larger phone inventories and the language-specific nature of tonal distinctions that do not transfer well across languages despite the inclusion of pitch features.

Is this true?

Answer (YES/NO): YES